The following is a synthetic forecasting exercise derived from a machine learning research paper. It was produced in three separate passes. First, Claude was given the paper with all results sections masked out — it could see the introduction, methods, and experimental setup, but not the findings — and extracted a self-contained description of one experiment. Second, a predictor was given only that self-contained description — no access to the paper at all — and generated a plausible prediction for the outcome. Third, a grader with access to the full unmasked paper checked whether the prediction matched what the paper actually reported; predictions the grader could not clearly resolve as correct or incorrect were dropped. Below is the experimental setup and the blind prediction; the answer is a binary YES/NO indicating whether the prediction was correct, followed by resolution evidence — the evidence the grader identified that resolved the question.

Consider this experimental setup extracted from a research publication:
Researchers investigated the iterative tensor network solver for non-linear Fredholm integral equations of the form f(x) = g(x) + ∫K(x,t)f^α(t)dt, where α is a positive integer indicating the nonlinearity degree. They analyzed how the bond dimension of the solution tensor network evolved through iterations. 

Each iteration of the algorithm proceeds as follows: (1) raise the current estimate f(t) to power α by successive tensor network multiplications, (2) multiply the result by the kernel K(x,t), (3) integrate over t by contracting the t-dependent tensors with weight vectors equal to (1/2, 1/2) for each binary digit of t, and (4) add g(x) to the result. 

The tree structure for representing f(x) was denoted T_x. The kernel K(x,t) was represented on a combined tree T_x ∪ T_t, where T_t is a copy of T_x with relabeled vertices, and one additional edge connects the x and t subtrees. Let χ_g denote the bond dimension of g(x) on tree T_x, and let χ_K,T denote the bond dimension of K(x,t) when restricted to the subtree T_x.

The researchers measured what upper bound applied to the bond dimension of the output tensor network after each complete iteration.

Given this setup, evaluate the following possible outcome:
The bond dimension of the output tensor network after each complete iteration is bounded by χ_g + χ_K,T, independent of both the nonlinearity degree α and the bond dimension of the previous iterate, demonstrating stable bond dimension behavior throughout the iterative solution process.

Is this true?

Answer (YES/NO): YES